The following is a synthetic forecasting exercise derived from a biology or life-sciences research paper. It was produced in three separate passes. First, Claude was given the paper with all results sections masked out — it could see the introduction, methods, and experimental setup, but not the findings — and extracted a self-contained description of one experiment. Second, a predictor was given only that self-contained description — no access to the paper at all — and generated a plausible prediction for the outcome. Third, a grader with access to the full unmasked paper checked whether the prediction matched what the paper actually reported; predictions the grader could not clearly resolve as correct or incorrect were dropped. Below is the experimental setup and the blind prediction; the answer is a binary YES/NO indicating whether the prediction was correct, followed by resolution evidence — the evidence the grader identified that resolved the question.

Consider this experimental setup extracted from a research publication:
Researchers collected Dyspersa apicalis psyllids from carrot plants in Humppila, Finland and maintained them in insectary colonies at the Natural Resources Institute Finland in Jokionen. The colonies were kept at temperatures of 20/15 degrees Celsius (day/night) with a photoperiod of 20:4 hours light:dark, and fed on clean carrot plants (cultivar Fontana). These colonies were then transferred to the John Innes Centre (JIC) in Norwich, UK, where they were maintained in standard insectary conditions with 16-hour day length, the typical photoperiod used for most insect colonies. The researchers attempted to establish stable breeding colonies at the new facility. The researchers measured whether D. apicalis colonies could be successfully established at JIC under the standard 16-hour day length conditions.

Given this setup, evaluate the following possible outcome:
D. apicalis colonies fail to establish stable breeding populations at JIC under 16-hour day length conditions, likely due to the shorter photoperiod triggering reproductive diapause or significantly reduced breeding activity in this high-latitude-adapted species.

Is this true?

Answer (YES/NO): YES